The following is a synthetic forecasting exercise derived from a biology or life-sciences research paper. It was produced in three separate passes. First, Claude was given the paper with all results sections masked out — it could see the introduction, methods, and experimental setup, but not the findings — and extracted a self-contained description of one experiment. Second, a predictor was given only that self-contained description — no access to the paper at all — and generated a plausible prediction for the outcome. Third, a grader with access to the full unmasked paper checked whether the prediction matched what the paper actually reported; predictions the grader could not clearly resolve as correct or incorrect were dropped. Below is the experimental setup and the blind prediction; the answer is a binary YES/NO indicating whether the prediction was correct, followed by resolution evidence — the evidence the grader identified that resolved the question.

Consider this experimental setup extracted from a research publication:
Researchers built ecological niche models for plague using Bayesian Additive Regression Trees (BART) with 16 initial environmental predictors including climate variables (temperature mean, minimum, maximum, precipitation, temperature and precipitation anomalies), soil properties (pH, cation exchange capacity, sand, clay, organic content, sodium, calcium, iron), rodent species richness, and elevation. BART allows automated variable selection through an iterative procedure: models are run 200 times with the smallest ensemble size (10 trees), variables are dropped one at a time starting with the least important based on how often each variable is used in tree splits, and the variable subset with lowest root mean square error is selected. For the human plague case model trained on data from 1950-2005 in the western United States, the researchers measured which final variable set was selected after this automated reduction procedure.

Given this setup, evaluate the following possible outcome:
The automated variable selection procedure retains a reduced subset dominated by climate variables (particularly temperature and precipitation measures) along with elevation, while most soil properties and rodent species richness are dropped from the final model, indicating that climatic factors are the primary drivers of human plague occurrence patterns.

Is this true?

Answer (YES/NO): NO